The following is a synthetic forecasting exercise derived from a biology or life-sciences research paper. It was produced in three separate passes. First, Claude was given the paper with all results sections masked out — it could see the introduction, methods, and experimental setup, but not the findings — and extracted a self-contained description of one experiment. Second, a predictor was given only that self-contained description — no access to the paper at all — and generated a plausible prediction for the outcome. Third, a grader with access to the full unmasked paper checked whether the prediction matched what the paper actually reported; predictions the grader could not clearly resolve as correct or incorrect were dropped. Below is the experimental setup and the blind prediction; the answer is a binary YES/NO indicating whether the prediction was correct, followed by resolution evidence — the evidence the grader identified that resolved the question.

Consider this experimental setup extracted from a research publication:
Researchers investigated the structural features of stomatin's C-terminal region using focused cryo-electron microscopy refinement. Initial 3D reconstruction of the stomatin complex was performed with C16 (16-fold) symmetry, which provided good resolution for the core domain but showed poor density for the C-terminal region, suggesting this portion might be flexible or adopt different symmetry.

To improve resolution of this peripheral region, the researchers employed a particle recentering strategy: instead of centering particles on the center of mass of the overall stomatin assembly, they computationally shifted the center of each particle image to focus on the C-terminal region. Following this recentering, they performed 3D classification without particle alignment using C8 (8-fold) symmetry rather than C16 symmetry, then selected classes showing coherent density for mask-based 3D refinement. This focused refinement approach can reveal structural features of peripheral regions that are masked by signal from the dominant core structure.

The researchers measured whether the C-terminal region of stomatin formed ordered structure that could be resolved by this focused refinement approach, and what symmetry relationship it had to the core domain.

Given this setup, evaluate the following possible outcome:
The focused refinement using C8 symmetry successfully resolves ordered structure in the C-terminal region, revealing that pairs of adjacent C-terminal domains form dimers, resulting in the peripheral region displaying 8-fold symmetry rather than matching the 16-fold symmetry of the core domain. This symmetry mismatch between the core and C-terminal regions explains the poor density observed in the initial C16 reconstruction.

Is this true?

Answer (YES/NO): YES